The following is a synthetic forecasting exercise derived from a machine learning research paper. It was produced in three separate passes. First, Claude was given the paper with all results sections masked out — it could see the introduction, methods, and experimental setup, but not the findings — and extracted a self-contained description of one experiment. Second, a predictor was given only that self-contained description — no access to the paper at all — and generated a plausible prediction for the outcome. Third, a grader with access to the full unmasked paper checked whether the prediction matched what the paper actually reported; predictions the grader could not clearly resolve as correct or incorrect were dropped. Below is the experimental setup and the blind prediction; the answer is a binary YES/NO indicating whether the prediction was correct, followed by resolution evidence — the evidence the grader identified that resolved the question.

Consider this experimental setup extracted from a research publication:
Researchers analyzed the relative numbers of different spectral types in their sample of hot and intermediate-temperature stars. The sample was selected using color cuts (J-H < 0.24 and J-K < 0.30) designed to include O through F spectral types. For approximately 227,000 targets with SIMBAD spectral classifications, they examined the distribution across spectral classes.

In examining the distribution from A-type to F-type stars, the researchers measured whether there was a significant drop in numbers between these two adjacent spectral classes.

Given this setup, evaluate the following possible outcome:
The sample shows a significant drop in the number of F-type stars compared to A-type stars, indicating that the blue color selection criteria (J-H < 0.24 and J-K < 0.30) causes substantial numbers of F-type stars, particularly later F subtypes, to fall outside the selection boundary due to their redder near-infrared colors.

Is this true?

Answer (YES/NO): NO